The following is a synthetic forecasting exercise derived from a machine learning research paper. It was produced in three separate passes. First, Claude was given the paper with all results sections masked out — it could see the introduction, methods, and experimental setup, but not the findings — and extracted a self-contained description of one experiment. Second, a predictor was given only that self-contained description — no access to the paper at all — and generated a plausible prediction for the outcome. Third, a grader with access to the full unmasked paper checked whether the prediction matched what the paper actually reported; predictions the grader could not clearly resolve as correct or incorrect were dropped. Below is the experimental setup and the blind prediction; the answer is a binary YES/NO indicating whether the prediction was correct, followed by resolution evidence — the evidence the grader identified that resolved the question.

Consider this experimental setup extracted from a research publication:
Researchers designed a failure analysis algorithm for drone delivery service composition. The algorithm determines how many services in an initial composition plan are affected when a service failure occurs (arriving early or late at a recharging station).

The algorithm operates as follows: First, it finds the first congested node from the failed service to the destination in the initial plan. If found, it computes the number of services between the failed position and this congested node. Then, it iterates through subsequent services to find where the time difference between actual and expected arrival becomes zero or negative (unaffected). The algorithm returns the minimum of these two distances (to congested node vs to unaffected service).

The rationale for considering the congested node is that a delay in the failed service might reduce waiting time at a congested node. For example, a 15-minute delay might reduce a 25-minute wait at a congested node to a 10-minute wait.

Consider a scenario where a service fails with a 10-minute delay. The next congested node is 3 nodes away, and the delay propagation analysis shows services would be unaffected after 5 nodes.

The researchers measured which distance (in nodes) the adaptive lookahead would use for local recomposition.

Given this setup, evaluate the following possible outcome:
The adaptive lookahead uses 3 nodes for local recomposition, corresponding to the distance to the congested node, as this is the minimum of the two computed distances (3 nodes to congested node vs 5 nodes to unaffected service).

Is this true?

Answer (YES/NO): YES